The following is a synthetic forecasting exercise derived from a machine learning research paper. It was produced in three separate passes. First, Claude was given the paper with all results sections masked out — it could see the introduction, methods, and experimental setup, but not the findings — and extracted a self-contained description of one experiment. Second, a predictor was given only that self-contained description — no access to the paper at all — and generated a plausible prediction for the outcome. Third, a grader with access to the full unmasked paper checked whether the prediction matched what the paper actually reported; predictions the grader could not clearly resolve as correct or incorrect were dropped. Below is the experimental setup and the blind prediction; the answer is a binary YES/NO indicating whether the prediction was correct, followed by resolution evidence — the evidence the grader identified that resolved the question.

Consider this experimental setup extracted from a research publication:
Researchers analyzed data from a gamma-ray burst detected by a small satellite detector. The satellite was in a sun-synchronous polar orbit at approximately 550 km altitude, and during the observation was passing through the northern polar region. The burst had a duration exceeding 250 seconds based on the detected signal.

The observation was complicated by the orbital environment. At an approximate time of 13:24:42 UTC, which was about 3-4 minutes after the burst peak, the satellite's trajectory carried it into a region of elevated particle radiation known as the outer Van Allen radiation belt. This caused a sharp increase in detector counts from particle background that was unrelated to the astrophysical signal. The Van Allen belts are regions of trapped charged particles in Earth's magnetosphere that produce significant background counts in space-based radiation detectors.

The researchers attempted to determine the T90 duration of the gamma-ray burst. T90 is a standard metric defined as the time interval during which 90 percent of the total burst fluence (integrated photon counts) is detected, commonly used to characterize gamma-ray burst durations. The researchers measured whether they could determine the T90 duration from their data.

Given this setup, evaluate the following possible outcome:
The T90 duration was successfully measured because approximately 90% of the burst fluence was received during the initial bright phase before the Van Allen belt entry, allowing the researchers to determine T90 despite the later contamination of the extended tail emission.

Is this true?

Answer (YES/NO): NO